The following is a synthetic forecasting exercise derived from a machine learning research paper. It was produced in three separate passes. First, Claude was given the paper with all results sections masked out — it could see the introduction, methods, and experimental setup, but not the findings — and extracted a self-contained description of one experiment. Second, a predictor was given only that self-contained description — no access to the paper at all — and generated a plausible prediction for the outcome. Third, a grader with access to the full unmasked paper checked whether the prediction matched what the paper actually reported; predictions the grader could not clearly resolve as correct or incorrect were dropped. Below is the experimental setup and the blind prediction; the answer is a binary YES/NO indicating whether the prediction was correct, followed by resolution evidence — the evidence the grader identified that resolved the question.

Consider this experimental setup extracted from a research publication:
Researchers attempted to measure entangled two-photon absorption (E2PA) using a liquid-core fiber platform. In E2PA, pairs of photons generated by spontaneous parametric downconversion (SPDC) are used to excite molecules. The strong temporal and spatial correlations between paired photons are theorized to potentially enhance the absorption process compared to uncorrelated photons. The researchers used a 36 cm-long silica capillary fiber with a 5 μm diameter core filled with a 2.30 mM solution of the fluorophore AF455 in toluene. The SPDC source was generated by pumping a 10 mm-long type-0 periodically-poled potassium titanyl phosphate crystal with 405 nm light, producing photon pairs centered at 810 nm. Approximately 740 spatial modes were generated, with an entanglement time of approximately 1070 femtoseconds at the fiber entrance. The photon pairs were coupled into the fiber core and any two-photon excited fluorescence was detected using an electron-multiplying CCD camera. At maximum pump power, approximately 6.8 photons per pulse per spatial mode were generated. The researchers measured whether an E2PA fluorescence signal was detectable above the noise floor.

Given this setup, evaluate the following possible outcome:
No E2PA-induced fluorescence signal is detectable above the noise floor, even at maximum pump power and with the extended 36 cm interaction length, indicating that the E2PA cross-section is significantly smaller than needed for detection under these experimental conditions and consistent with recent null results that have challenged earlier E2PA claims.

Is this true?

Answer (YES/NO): YES